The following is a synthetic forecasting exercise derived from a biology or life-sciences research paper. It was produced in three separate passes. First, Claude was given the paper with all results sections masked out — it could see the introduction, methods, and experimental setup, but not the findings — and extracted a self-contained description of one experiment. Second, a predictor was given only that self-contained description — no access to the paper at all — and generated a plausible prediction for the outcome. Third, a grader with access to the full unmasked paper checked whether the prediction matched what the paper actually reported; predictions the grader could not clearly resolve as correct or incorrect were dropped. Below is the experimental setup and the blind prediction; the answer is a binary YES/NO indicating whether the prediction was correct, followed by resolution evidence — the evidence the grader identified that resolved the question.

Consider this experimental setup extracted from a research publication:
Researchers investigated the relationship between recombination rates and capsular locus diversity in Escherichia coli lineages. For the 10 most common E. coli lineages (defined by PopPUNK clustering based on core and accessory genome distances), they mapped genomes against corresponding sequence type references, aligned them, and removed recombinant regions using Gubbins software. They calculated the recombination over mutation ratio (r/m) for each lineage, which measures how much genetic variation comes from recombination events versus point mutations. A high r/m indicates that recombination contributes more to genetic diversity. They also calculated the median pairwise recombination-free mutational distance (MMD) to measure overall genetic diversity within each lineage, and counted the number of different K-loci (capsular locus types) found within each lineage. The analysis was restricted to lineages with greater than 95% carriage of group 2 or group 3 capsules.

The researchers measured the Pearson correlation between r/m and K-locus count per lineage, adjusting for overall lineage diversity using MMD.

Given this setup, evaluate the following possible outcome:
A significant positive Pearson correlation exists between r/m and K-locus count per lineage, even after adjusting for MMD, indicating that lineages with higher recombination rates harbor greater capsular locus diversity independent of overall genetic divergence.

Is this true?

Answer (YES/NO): YES